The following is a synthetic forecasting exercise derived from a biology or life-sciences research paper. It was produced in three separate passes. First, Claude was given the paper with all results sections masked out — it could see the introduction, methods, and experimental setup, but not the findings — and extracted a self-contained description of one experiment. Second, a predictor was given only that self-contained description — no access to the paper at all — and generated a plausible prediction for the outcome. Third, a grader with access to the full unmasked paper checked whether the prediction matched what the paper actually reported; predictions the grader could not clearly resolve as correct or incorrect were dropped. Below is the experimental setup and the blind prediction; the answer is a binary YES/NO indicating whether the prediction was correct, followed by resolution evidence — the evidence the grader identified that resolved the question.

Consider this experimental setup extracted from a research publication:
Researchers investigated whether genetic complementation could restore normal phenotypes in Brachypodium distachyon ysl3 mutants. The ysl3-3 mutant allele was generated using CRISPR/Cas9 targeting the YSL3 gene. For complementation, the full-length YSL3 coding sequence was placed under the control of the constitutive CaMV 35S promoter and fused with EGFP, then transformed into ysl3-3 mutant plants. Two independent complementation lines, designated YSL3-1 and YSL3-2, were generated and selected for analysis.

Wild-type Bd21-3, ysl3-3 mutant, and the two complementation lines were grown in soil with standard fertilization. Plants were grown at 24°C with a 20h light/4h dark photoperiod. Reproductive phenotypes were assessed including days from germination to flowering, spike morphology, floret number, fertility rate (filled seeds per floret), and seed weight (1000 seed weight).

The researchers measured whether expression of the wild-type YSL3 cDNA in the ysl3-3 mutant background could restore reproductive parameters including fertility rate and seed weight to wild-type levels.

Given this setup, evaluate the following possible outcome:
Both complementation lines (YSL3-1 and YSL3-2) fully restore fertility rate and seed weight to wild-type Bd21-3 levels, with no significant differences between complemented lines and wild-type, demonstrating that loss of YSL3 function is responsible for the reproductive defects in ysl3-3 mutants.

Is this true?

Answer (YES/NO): YES